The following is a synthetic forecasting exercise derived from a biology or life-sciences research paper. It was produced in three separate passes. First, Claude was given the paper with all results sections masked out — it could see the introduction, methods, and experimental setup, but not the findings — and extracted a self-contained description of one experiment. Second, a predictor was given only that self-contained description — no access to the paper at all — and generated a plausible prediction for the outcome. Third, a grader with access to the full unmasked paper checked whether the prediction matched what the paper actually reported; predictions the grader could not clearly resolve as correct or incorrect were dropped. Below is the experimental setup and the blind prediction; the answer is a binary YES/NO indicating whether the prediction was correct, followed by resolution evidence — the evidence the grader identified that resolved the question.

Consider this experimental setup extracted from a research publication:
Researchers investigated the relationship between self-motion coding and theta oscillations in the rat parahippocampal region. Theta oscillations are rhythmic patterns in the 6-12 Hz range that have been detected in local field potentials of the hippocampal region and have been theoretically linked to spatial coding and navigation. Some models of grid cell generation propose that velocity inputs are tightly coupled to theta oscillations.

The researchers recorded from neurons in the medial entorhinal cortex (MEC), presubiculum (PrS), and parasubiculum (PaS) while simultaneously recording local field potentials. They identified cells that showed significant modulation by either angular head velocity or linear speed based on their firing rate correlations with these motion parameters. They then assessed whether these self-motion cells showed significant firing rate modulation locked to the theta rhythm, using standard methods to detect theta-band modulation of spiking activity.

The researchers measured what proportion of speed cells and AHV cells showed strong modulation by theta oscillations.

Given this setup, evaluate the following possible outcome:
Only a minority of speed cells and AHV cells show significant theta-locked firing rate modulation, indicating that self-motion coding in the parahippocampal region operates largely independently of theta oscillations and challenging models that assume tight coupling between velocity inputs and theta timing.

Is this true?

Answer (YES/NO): YES